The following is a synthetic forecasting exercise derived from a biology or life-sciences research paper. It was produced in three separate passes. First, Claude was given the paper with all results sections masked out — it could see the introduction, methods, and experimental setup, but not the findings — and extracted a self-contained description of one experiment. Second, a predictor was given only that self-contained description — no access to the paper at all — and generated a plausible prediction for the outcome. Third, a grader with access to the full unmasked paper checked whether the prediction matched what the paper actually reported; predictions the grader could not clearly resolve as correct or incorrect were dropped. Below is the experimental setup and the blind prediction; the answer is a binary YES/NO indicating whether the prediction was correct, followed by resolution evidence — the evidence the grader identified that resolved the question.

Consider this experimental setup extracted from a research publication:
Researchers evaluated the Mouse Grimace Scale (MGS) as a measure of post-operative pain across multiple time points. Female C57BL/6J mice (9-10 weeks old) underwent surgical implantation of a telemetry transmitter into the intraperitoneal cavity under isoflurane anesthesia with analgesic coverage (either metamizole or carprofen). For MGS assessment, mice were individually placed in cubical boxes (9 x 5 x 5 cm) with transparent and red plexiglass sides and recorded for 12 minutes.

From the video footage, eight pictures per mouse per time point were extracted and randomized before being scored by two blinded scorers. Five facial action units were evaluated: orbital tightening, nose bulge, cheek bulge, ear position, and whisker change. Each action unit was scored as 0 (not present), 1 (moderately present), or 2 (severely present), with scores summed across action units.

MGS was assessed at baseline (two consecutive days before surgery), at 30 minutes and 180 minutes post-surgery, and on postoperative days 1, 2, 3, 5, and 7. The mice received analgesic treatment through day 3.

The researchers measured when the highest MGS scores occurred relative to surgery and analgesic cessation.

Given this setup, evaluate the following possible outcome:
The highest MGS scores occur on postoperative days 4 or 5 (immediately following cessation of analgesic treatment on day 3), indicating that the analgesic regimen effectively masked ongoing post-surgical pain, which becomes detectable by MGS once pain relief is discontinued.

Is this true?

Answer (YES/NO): NO